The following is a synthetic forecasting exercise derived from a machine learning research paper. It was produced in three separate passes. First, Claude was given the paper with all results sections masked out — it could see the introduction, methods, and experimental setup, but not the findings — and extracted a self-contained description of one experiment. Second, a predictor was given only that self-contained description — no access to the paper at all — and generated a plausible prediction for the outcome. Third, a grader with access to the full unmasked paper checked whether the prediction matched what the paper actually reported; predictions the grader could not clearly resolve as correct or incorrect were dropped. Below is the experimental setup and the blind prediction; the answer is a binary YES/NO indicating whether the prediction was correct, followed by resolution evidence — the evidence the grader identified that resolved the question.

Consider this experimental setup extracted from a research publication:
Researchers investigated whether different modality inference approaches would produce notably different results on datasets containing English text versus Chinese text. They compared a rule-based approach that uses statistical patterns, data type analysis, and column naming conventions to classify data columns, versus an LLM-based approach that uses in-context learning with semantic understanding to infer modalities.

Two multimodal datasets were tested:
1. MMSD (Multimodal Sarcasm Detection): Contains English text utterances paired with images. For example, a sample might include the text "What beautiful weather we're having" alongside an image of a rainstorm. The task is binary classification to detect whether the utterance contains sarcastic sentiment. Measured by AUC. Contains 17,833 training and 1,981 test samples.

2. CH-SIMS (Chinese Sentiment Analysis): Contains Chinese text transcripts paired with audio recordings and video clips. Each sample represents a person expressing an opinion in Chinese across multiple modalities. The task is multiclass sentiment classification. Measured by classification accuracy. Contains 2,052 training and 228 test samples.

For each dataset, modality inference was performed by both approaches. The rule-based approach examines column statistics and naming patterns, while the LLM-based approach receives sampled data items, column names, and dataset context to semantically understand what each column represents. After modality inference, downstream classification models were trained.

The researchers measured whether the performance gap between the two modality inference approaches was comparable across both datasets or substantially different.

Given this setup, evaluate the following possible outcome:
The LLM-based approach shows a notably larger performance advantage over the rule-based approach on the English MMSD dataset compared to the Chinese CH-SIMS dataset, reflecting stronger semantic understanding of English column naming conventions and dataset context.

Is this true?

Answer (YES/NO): NO